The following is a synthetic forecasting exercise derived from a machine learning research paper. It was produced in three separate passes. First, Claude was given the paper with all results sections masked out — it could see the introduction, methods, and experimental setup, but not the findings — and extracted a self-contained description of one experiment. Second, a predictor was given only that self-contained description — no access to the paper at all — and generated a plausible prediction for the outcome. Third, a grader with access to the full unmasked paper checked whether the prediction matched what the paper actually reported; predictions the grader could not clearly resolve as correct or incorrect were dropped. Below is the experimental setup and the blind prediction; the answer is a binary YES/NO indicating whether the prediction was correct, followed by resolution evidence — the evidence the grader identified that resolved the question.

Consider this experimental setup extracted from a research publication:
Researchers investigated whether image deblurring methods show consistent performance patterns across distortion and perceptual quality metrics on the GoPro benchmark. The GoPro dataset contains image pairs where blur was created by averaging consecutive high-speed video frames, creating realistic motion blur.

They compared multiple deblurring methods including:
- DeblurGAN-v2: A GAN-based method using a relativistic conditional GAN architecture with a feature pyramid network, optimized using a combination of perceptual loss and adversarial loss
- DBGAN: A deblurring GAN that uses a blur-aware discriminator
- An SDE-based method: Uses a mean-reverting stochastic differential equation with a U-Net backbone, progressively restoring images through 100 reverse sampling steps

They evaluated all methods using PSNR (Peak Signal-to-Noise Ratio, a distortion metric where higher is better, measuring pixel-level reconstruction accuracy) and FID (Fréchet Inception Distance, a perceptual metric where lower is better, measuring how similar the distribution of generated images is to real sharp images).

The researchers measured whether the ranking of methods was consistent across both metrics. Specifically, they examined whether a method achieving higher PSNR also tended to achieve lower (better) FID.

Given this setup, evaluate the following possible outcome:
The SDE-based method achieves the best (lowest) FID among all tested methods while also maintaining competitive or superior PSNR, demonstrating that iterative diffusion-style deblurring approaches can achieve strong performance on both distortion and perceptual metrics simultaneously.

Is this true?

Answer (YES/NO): YES